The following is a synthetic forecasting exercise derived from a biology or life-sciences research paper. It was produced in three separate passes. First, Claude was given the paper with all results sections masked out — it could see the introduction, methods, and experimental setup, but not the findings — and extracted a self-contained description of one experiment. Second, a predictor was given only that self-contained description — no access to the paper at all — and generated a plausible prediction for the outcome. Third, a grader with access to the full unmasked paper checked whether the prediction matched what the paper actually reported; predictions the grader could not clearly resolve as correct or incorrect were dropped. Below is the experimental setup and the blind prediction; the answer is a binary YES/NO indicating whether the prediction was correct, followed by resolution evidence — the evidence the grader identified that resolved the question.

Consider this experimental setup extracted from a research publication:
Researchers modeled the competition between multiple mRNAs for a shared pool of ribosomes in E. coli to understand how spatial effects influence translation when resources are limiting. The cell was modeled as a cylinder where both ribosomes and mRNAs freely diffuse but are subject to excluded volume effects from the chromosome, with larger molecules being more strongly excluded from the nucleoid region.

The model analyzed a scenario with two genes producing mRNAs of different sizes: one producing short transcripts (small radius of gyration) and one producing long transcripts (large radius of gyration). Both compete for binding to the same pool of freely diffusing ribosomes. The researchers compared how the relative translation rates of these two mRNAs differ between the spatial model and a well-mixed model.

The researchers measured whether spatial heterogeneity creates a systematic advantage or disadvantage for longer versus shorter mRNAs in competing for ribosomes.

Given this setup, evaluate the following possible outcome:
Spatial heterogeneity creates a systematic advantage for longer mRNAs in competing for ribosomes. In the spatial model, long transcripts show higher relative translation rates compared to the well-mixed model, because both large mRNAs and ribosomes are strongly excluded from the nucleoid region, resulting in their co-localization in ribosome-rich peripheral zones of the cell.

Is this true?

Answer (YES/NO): YES